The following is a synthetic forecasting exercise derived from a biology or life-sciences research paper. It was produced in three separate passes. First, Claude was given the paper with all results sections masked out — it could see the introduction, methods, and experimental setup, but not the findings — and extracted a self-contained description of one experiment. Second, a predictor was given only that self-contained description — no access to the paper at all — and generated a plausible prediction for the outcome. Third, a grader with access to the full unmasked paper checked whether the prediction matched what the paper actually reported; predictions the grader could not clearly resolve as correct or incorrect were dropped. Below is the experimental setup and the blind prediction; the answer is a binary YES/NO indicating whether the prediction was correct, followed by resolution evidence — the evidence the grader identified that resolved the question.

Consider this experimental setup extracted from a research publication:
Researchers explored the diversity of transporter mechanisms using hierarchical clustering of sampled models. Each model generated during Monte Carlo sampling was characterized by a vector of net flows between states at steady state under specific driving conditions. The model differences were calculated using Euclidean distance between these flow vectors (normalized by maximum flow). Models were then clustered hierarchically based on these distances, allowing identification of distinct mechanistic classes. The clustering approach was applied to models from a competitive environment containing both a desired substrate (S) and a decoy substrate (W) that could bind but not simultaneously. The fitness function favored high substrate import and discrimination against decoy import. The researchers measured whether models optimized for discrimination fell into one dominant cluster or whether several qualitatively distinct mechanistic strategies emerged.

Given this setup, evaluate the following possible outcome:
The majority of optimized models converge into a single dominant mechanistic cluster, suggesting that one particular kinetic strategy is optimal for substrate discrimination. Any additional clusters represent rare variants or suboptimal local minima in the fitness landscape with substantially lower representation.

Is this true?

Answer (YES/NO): NO